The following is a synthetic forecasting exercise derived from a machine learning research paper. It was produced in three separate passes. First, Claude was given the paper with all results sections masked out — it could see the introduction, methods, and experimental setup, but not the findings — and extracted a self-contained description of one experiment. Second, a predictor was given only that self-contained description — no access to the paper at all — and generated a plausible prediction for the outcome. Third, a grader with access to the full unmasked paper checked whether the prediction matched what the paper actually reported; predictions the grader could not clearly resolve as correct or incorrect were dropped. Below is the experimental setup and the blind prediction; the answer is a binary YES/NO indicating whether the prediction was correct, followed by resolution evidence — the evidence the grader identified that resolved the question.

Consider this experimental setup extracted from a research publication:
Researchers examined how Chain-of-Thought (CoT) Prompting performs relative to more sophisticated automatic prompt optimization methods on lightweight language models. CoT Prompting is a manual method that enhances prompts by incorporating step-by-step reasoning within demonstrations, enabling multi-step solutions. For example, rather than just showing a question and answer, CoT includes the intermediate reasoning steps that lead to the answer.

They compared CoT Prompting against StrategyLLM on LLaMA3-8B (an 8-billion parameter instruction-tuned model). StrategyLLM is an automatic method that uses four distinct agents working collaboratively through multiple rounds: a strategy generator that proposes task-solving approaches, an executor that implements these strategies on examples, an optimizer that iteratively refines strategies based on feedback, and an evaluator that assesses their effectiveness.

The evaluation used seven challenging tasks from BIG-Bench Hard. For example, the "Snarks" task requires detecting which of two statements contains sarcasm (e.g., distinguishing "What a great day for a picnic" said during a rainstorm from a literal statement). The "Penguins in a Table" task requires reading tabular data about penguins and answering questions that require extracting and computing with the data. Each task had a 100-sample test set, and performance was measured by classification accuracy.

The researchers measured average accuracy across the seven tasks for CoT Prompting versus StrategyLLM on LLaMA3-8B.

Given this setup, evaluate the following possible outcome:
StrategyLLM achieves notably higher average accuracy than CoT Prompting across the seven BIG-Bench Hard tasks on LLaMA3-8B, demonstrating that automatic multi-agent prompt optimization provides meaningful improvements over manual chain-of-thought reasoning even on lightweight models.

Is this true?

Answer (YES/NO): NO